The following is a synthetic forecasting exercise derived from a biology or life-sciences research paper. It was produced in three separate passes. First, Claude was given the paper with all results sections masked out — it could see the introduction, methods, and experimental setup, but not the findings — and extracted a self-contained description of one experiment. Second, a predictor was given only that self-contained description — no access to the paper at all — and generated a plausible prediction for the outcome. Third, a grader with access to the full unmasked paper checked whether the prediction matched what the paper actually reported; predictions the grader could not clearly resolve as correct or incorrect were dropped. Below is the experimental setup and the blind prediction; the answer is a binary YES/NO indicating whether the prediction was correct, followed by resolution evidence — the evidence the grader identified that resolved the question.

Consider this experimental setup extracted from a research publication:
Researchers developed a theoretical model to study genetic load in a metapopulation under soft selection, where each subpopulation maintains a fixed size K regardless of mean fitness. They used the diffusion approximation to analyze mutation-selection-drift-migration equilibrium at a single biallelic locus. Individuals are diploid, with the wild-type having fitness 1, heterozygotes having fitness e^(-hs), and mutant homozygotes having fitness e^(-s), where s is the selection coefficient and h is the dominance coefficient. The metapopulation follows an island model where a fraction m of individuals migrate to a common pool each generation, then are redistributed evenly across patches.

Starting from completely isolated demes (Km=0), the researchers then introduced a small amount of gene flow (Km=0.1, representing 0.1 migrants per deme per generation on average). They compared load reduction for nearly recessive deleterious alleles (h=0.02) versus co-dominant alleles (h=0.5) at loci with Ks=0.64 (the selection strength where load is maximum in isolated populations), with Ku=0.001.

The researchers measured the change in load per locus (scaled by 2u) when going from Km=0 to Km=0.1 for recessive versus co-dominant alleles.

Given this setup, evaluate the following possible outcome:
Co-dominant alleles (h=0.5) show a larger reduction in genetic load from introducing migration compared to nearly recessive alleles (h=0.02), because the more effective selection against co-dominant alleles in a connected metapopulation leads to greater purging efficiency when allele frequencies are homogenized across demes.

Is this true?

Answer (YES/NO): NO